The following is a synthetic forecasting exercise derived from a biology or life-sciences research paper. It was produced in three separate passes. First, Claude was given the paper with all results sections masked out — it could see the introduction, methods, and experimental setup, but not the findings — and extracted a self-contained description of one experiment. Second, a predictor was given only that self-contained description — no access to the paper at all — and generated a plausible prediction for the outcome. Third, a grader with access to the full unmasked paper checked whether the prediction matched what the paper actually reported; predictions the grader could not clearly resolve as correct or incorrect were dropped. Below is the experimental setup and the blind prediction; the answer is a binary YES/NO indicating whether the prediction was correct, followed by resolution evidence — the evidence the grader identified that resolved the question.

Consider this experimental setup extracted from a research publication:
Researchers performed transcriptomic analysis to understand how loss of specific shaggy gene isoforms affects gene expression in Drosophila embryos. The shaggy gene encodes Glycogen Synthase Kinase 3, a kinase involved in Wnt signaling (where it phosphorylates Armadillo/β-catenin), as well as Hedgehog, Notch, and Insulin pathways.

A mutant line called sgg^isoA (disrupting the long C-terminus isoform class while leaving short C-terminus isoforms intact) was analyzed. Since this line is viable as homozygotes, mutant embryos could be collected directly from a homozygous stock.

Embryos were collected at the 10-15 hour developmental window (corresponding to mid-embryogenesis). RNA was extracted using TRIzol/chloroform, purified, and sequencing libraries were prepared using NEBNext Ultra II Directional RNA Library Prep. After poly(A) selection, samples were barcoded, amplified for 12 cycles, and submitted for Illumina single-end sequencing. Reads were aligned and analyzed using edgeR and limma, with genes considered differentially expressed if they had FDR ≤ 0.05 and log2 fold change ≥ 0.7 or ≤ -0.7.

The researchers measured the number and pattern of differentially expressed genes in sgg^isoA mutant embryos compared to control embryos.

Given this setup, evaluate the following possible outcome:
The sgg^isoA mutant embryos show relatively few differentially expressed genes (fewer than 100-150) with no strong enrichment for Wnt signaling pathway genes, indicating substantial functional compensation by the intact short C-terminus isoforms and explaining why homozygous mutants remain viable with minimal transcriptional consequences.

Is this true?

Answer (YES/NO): YES